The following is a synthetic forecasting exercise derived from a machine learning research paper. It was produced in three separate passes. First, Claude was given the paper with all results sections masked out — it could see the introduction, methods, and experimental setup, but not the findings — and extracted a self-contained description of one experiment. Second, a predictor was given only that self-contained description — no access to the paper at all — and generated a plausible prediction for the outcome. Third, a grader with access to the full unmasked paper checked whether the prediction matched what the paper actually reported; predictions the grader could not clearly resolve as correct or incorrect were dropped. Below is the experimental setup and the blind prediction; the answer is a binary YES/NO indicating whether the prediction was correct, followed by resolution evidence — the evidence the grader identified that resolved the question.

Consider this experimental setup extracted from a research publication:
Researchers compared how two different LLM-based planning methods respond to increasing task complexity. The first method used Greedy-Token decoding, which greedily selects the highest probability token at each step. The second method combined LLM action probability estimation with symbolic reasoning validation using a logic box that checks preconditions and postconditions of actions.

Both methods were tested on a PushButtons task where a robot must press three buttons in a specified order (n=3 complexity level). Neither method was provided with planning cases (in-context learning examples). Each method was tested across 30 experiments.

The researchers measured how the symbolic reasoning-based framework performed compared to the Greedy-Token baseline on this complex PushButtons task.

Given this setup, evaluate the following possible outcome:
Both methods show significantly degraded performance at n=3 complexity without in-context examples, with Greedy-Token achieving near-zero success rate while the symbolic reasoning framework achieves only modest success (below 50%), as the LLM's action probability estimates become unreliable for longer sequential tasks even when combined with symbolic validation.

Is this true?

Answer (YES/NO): NO